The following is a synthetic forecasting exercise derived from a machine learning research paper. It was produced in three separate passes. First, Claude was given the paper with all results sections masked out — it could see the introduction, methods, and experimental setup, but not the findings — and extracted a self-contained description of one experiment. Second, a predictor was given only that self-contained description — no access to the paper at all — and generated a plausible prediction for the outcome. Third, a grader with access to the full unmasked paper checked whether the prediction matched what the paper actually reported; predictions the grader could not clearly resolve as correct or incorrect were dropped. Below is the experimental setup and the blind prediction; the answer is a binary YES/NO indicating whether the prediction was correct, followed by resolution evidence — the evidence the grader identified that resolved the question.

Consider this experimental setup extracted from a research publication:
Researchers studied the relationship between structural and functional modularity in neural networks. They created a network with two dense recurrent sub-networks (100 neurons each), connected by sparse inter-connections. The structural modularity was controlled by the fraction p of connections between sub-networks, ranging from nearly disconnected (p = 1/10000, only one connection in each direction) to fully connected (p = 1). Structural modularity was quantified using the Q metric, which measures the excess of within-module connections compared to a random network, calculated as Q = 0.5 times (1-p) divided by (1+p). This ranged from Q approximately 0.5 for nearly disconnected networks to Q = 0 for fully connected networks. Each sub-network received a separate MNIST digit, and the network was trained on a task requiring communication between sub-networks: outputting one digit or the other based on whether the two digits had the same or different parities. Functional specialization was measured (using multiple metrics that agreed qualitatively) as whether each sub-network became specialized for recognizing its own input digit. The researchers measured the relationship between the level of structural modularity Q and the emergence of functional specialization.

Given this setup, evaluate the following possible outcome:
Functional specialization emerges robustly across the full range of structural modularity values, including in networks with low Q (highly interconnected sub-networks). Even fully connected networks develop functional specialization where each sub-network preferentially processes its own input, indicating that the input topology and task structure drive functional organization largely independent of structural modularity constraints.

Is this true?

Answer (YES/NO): NO